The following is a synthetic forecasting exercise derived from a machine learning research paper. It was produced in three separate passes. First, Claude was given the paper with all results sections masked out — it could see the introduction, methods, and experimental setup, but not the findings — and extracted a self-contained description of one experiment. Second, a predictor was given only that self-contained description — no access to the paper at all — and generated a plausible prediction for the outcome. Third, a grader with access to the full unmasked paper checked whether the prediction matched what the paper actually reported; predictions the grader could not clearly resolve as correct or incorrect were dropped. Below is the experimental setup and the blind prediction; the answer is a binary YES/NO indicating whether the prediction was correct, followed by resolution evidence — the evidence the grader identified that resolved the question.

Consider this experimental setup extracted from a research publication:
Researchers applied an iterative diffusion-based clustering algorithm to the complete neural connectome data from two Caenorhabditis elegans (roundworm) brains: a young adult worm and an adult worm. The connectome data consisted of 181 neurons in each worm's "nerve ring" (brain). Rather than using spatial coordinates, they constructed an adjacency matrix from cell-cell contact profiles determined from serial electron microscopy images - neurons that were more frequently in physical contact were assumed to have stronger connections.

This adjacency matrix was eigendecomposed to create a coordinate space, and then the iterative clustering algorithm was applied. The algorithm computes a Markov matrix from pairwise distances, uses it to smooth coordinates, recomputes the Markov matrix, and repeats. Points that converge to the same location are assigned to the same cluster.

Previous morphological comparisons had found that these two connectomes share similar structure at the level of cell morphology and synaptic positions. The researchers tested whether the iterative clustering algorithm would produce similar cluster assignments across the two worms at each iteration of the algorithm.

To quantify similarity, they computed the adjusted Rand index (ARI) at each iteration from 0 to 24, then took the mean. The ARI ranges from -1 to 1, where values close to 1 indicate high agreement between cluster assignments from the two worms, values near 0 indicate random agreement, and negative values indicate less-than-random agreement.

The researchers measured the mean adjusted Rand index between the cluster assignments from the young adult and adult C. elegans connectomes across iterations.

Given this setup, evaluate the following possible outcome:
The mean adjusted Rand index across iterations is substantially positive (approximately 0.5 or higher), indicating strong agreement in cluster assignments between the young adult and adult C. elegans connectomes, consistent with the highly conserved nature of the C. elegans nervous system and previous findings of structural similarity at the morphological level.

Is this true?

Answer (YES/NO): YES